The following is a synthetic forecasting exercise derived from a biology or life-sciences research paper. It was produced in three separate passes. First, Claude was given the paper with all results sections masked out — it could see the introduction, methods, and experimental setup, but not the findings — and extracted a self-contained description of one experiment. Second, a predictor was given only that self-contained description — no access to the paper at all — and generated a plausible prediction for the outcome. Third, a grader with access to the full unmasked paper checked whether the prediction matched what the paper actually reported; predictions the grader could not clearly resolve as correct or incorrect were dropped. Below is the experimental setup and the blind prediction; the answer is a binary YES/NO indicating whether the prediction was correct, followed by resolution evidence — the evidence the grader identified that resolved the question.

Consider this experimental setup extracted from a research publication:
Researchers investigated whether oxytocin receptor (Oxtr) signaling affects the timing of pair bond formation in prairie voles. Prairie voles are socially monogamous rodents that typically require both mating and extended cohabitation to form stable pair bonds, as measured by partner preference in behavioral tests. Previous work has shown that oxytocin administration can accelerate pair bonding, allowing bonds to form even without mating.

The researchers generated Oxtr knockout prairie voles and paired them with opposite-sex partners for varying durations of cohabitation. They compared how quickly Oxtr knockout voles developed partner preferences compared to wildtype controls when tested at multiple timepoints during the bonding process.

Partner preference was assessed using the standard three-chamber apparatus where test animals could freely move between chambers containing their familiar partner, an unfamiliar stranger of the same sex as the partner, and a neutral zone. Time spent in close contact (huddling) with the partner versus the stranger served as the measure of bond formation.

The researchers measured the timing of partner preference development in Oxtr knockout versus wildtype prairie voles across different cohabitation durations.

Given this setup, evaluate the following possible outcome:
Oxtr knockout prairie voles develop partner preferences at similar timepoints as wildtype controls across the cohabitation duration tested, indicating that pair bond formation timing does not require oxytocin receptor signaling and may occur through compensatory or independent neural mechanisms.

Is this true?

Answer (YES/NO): NO